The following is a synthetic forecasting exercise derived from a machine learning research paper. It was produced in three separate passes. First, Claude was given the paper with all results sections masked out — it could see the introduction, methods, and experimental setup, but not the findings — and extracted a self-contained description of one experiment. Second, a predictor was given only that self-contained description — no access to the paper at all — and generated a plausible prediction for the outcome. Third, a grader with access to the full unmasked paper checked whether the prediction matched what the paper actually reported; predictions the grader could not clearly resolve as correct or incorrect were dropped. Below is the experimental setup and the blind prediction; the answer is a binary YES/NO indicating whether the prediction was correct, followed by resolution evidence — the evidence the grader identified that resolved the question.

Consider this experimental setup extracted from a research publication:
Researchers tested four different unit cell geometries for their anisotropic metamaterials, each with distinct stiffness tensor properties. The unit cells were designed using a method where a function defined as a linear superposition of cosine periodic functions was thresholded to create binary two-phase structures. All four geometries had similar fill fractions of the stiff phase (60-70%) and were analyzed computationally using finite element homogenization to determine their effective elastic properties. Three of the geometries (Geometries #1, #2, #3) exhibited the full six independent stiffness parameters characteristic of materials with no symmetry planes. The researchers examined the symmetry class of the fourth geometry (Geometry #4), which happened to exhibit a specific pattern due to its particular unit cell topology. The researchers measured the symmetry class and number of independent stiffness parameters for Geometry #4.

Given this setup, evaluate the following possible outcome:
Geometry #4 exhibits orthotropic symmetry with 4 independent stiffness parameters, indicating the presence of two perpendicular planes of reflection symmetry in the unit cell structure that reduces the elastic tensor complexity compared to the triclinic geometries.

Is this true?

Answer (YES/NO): YES